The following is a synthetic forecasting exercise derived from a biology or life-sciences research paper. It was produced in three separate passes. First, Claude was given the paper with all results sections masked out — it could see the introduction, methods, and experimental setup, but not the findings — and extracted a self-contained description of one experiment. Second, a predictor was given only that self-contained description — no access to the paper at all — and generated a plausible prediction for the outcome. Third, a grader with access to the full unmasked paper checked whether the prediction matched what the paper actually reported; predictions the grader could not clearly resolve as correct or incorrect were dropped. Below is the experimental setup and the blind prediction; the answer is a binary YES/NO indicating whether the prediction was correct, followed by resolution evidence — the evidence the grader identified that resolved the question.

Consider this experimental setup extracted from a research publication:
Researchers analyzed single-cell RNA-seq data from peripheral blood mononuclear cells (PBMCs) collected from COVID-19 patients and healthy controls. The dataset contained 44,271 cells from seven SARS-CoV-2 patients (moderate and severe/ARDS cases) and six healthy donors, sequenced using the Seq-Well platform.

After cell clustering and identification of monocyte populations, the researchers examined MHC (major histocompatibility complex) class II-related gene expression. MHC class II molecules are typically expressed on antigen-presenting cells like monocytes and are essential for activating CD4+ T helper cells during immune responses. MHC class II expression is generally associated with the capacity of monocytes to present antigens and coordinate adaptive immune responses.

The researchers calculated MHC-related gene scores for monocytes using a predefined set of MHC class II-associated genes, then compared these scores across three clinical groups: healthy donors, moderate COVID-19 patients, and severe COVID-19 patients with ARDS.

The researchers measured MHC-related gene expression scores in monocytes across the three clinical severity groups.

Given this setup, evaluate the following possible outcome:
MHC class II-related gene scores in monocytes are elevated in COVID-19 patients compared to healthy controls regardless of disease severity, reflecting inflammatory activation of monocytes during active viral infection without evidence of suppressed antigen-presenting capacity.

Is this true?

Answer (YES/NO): NO